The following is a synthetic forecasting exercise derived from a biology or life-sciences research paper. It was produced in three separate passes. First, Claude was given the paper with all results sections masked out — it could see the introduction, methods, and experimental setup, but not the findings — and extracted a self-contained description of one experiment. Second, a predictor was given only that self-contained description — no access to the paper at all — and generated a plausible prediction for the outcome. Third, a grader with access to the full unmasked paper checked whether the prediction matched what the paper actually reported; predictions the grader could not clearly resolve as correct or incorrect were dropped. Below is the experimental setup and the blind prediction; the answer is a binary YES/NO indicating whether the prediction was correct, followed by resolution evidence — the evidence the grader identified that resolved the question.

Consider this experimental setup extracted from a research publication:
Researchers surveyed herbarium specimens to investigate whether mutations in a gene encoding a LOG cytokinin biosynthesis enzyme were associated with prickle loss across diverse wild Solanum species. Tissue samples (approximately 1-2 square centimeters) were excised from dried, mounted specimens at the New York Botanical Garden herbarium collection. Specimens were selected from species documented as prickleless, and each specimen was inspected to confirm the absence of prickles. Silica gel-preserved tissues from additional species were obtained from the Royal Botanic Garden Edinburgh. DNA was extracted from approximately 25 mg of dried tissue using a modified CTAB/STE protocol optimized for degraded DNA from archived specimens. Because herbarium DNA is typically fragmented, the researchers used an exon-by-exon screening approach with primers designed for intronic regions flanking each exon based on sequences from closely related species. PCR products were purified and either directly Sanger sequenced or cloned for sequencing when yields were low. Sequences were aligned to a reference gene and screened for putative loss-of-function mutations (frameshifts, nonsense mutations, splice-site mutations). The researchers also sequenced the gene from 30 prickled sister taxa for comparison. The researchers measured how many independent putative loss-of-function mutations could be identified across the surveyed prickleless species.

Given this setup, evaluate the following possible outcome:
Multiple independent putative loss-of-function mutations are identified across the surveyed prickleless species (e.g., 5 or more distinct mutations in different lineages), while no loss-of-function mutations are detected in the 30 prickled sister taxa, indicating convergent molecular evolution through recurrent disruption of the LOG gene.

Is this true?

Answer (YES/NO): YES